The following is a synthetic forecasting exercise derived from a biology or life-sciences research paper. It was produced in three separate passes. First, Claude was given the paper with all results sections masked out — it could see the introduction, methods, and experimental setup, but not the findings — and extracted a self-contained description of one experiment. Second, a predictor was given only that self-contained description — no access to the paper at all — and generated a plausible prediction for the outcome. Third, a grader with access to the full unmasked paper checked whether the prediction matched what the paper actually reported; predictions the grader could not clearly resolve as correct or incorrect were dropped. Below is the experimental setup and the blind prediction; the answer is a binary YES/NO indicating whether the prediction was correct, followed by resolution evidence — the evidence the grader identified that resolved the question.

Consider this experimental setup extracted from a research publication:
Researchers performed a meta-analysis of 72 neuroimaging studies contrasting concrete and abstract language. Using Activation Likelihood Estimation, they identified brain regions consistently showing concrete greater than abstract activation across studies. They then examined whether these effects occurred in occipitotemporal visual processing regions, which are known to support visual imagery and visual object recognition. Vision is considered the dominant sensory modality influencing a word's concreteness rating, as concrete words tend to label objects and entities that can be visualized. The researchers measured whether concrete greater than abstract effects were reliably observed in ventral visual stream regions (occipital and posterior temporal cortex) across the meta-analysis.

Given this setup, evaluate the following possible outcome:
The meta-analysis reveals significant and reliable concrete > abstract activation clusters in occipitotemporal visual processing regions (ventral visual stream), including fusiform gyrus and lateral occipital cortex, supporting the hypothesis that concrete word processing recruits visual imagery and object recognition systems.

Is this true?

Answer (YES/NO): NO